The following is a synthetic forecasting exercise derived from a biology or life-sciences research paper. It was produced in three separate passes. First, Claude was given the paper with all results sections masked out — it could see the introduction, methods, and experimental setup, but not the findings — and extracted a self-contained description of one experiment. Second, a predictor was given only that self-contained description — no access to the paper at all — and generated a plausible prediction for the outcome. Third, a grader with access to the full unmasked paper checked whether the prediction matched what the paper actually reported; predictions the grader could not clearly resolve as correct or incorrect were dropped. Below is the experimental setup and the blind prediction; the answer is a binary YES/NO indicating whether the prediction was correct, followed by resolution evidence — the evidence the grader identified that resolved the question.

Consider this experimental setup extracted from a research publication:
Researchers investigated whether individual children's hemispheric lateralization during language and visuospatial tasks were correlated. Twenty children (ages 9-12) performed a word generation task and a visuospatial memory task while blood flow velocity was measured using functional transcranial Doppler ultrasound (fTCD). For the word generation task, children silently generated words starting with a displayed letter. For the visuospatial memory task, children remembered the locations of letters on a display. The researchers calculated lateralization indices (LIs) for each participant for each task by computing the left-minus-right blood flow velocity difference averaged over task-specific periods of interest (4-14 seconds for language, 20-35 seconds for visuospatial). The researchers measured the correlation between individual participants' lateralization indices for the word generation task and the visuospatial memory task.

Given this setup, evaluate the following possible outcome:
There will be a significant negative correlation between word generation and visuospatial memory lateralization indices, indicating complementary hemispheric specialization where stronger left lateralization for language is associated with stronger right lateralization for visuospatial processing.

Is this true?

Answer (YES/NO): NO